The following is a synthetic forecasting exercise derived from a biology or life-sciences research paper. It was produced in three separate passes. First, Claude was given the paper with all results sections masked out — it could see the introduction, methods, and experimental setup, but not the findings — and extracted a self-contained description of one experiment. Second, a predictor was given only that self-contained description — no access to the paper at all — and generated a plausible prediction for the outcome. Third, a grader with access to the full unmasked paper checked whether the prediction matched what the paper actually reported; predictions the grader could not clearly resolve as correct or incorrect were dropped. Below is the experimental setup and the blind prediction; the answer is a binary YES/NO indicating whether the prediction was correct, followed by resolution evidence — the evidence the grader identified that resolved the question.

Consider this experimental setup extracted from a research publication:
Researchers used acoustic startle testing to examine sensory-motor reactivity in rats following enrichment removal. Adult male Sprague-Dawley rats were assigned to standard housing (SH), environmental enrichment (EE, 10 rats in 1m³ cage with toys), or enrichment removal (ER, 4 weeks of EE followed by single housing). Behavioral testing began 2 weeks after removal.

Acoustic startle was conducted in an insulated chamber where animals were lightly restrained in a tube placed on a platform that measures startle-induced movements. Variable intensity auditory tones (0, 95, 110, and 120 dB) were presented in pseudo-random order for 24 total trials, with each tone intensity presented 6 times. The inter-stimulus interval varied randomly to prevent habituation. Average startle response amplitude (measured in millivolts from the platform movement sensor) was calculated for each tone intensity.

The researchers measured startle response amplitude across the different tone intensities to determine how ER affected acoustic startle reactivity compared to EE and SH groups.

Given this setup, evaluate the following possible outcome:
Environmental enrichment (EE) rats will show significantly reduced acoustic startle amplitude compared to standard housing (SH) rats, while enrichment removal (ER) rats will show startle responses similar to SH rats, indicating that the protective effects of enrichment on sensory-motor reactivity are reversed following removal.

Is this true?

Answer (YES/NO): NO